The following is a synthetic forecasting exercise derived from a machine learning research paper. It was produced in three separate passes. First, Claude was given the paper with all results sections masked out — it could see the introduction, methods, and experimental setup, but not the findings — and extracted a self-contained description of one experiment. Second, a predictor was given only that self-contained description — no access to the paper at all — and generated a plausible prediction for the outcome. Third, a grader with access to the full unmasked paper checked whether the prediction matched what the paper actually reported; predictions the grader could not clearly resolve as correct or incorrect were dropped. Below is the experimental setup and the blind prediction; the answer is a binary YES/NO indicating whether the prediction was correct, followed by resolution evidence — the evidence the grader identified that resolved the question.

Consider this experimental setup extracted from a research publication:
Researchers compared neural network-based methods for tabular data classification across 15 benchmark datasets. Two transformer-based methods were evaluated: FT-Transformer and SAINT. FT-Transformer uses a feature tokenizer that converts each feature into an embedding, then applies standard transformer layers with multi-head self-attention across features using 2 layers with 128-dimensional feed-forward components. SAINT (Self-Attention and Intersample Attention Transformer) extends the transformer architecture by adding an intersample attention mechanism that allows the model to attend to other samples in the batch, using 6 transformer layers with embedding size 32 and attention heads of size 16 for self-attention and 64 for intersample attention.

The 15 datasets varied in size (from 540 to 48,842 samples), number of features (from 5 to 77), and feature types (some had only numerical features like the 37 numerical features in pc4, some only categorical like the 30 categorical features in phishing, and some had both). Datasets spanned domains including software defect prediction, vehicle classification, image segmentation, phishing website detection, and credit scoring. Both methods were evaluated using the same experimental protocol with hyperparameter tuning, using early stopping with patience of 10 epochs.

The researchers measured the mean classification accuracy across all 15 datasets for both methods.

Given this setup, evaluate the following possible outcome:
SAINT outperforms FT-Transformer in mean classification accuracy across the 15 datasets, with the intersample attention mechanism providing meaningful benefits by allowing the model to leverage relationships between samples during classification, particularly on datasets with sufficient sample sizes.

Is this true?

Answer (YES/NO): NO